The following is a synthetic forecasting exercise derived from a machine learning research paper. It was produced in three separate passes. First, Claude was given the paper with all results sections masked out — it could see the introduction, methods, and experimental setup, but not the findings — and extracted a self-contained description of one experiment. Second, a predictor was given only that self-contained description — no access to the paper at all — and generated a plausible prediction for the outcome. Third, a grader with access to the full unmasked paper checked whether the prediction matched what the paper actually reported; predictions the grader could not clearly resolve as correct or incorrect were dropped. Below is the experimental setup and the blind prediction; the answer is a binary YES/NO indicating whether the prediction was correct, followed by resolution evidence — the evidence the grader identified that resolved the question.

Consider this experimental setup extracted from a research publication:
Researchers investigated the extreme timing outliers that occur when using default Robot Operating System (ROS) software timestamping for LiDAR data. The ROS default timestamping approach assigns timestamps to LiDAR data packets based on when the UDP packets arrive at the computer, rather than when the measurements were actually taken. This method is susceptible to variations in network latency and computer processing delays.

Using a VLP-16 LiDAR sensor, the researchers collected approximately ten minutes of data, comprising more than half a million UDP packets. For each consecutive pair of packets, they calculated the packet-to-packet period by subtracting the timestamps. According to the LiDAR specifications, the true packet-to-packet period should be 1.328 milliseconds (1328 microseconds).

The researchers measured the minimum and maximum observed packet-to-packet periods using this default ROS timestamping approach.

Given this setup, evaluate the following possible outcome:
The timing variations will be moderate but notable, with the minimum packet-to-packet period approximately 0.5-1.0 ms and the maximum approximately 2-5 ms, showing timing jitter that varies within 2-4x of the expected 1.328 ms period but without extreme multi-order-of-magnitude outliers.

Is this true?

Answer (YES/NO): NO